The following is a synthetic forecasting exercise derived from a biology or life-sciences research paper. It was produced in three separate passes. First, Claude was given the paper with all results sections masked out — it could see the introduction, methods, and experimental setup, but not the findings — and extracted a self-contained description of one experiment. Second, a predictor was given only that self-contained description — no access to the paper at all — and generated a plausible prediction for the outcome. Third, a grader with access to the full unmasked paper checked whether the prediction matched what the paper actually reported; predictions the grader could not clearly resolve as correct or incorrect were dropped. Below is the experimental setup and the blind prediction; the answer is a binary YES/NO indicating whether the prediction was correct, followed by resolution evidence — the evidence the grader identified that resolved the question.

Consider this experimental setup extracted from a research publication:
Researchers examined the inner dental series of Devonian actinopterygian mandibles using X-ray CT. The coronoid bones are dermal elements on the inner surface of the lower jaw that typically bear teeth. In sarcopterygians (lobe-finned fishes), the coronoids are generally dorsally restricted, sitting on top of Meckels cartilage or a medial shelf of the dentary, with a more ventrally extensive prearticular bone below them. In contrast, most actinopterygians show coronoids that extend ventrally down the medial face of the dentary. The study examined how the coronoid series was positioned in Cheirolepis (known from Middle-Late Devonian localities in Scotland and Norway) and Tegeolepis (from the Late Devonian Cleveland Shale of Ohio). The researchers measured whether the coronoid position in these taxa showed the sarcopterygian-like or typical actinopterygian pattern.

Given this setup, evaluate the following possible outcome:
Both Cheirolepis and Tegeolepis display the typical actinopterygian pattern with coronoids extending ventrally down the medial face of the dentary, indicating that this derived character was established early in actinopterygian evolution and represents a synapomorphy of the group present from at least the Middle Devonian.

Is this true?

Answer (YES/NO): NO